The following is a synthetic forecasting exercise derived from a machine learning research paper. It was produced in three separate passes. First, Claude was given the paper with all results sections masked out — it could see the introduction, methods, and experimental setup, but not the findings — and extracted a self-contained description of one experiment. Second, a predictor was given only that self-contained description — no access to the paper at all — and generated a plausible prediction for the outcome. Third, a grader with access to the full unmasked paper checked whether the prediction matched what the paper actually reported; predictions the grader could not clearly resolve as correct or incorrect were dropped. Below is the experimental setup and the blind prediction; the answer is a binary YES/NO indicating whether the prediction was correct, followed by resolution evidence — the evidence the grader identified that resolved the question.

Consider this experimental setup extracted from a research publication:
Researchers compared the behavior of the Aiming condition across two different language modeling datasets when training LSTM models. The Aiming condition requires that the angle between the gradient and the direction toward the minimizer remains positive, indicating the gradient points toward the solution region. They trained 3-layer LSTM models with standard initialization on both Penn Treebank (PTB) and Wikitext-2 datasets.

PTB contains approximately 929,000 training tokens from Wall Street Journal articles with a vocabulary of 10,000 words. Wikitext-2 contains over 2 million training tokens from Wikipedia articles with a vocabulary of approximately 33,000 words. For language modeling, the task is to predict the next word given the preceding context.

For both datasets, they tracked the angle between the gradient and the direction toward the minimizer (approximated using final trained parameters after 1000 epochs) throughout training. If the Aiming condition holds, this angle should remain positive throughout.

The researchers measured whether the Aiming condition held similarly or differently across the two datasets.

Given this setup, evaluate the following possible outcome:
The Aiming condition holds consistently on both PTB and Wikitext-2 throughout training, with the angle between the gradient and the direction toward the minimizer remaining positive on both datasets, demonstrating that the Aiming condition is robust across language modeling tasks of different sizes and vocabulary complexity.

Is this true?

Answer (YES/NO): NO